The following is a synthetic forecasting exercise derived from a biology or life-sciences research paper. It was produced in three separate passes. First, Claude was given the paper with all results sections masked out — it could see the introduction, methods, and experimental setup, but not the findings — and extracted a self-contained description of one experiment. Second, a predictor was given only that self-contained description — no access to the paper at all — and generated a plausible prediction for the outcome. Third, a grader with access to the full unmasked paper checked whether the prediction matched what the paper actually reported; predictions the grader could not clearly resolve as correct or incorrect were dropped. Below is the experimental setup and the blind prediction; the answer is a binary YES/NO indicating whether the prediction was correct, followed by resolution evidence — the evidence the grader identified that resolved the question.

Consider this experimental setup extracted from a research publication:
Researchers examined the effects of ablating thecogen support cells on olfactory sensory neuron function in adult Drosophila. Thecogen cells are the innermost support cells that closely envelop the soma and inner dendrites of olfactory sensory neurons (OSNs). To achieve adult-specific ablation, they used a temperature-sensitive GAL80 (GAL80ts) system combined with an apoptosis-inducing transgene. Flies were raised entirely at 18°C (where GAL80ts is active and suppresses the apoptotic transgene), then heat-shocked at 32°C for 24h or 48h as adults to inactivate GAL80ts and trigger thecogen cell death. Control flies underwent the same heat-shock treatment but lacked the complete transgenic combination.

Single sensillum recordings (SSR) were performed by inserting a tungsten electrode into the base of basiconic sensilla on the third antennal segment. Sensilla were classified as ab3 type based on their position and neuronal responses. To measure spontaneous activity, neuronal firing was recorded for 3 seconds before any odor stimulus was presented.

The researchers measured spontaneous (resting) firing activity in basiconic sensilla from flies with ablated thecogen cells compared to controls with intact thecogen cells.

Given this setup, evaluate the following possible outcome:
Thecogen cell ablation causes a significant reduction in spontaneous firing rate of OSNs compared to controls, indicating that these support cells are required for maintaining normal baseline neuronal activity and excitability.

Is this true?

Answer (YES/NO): NO